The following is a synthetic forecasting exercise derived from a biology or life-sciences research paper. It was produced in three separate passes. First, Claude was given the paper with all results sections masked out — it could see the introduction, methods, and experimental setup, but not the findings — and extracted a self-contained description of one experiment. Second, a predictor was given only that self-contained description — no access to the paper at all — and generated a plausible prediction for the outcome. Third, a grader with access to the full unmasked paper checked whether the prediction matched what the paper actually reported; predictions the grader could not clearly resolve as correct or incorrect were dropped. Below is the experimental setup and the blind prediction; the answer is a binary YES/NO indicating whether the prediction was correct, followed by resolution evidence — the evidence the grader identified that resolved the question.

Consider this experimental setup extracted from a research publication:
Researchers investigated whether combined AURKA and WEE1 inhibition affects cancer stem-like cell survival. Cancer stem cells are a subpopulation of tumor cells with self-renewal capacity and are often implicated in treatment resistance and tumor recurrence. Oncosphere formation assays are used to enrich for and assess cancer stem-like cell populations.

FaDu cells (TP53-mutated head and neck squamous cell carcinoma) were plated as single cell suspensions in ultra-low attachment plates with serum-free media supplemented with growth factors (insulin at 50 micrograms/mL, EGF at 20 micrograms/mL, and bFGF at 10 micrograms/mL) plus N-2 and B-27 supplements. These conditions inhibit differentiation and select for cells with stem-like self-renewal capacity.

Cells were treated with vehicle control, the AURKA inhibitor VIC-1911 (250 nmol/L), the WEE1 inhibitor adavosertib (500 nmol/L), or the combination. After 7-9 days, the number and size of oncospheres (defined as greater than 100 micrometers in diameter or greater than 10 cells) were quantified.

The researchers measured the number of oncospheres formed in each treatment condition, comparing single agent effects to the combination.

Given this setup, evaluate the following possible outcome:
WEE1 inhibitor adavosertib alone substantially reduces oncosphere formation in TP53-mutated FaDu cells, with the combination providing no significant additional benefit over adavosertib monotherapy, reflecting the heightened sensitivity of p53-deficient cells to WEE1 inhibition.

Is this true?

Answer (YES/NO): NO